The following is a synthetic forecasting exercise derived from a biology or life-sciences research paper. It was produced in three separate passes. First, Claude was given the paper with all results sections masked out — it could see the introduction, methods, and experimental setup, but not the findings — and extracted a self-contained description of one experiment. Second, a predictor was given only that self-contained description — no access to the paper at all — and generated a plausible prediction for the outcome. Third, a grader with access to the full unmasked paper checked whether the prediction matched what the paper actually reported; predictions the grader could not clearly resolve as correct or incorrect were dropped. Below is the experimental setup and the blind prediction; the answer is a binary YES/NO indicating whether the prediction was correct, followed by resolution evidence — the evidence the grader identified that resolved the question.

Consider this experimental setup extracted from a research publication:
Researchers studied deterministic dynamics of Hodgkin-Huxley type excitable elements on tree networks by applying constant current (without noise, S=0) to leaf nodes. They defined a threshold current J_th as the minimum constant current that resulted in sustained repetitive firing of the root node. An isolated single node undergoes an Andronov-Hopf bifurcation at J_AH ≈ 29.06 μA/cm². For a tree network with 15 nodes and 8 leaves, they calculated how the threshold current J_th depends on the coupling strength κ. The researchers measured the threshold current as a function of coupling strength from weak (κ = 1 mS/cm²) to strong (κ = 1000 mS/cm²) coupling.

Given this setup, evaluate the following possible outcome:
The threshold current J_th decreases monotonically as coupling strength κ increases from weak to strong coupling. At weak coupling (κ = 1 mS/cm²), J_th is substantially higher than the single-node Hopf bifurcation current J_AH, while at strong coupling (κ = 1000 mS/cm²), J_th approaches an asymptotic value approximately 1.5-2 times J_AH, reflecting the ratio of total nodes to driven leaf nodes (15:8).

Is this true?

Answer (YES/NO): NO